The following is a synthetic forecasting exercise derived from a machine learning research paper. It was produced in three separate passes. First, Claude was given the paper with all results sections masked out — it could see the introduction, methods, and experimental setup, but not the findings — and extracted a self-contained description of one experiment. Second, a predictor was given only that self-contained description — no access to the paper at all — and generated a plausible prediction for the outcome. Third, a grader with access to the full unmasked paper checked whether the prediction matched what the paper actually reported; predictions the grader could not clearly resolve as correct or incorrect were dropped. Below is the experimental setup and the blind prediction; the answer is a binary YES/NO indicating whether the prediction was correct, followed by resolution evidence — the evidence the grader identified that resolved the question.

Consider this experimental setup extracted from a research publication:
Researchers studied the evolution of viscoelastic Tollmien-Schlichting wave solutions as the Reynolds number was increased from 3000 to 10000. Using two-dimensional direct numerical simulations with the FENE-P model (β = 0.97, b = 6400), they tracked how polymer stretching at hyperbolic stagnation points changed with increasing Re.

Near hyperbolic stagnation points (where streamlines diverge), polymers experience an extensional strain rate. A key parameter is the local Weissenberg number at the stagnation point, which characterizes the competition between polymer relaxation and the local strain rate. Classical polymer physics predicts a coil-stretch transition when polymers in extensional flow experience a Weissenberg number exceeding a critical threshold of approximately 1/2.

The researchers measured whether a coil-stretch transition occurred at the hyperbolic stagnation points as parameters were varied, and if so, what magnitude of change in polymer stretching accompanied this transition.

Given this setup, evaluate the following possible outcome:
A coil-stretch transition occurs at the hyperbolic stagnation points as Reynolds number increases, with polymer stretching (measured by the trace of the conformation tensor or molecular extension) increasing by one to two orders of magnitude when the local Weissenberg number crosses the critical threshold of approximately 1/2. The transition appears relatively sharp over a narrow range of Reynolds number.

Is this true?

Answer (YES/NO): YES